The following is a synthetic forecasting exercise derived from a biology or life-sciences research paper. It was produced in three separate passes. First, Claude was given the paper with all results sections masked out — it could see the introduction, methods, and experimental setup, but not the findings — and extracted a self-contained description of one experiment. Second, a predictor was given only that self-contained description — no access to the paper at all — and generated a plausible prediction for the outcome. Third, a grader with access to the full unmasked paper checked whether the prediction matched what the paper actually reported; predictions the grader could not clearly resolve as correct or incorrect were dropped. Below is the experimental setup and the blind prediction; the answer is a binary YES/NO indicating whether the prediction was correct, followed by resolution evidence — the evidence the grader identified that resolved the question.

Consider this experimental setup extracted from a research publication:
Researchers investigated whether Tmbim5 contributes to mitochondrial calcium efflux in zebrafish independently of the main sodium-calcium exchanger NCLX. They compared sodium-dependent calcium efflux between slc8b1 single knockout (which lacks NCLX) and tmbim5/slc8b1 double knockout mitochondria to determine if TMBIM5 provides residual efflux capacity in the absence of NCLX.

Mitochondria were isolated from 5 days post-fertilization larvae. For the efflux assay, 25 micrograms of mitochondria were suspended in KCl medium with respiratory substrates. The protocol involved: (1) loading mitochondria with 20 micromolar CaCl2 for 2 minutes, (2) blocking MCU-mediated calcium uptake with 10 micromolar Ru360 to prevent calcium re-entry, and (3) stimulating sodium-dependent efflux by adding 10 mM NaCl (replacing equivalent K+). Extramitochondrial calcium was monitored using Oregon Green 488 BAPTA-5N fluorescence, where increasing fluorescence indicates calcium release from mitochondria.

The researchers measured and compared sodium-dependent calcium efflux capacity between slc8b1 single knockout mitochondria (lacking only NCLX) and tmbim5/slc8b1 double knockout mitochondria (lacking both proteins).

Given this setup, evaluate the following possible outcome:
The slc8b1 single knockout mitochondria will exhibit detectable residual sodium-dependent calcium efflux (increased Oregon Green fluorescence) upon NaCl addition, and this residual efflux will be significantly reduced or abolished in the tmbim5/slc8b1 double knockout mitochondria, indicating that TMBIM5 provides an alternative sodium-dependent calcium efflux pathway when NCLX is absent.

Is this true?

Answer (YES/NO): NO